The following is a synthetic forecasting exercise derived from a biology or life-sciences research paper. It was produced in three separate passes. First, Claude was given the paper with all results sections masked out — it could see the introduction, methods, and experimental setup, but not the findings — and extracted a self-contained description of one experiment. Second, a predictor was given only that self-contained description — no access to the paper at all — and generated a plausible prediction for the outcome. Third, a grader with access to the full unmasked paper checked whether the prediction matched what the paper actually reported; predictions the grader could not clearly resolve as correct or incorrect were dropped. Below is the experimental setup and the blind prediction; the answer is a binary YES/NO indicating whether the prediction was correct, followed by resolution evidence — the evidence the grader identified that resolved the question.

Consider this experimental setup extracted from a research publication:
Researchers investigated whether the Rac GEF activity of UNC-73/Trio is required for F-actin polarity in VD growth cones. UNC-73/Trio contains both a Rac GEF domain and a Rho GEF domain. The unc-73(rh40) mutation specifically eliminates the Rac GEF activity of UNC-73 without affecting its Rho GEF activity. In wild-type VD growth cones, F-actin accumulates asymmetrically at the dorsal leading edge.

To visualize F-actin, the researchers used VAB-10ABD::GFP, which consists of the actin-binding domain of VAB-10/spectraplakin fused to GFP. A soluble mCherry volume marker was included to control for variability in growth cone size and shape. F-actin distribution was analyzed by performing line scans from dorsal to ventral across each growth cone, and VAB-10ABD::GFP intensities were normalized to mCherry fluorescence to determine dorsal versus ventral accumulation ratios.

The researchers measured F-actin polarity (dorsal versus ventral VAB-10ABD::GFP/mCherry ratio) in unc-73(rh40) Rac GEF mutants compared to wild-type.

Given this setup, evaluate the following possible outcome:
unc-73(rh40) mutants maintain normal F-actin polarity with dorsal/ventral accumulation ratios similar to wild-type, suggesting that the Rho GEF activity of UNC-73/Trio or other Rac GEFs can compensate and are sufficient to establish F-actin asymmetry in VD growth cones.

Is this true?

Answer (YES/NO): NO